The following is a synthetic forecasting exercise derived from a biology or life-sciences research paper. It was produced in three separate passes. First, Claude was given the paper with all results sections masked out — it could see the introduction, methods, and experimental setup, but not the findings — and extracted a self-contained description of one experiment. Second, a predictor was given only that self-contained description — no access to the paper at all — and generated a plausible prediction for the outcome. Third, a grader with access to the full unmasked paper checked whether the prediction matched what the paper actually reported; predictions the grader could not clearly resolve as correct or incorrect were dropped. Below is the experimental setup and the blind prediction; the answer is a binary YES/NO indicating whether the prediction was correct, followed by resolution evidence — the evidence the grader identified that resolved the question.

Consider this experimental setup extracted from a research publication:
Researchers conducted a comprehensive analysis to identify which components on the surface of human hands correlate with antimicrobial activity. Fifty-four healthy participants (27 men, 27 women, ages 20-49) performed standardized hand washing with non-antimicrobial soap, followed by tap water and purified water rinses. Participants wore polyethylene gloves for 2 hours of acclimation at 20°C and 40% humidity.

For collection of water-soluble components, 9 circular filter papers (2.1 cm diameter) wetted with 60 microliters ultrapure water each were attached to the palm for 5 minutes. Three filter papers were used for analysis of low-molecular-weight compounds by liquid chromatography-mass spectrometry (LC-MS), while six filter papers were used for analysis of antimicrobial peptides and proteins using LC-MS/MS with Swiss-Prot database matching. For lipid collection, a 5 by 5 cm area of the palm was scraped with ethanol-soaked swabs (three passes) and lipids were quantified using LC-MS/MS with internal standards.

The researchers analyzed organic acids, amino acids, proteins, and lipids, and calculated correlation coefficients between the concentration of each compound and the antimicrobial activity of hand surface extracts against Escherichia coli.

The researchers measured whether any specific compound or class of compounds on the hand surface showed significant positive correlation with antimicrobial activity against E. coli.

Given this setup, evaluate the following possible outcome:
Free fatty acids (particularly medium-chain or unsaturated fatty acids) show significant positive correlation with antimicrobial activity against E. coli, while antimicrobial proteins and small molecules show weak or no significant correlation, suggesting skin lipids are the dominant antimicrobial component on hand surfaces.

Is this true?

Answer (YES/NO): NO